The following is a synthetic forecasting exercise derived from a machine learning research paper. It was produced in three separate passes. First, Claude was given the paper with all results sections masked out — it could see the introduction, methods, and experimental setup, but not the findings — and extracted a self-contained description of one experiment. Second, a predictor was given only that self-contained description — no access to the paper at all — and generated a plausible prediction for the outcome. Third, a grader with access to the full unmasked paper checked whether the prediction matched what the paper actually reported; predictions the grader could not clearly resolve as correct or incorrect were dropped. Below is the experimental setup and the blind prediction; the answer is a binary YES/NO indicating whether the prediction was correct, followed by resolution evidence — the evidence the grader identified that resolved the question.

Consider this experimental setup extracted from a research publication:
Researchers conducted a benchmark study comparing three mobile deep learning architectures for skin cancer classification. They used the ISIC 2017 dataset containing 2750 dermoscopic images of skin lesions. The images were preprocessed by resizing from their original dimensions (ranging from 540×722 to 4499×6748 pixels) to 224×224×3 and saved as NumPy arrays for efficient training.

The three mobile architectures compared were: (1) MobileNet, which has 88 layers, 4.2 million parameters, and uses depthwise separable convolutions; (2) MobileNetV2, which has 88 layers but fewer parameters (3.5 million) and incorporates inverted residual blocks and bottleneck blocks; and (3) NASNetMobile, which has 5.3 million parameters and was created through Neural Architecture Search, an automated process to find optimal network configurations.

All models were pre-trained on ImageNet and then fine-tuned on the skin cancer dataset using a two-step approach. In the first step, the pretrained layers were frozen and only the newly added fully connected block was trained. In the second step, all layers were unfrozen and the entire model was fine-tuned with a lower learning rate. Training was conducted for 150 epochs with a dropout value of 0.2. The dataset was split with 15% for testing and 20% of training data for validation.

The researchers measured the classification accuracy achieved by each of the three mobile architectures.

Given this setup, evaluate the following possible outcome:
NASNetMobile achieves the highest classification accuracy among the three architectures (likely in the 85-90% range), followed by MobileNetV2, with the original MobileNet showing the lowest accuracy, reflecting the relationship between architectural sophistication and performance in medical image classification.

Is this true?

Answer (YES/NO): NO